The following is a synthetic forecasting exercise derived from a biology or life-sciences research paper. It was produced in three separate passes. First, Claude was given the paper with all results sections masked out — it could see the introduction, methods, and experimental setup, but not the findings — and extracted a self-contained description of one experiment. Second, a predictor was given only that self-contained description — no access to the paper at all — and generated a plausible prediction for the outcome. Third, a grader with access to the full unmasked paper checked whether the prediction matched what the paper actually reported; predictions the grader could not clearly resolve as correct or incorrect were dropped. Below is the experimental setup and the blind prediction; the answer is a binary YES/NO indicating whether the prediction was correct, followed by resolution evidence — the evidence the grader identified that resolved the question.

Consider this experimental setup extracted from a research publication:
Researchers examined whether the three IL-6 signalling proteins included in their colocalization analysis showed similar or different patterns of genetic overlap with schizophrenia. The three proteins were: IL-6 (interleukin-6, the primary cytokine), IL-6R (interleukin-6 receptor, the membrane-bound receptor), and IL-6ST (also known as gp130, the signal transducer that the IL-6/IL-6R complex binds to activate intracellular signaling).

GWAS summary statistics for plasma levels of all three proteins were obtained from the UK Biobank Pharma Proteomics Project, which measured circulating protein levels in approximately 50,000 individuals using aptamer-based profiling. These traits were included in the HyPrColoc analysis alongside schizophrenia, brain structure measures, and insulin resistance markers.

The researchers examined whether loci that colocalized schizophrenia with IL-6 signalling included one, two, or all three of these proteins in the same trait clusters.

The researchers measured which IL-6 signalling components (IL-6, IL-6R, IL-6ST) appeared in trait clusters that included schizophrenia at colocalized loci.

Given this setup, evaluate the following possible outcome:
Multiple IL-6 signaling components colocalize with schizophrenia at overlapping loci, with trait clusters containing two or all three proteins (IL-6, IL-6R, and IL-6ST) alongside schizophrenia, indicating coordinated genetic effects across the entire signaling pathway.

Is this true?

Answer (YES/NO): NO